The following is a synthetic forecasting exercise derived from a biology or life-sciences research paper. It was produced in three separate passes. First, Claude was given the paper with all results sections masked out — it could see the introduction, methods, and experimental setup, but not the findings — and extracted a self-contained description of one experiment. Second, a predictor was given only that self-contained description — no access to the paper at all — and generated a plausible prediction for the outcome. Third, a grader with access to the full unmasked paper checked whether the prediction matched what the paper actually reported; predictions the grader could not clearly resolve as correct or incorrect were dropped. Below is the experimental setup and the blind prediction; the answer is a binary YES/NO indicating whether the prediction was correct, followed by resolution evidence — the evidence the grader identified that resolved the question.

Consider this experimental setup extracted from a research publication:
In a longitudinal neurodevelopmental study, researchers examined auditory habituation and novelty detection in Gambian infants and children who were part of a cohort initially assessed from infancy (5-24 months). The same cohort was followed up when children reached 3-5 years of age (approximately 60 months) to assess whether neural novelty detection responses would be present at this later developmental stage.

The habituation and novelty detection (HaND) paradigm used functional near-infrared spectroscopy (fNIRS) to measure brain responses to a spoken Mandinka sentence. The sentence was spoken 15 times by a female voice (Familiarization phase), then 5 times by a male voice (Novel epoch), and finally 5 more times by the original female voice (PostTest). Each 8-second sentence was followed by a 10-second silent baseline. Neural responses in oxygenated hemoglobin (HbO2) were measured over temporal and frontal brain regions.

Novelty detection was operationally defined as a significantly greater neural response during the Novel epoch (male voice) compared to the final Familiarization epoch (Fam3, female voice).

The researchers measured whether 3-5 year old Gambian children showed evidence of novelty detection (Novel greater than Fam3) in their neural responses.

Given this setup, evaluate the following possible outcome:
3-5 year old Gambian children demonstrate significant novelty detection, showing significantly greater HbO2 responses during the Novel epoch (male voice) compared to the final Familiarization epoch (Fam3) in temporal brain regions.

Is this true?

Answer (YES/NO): NO